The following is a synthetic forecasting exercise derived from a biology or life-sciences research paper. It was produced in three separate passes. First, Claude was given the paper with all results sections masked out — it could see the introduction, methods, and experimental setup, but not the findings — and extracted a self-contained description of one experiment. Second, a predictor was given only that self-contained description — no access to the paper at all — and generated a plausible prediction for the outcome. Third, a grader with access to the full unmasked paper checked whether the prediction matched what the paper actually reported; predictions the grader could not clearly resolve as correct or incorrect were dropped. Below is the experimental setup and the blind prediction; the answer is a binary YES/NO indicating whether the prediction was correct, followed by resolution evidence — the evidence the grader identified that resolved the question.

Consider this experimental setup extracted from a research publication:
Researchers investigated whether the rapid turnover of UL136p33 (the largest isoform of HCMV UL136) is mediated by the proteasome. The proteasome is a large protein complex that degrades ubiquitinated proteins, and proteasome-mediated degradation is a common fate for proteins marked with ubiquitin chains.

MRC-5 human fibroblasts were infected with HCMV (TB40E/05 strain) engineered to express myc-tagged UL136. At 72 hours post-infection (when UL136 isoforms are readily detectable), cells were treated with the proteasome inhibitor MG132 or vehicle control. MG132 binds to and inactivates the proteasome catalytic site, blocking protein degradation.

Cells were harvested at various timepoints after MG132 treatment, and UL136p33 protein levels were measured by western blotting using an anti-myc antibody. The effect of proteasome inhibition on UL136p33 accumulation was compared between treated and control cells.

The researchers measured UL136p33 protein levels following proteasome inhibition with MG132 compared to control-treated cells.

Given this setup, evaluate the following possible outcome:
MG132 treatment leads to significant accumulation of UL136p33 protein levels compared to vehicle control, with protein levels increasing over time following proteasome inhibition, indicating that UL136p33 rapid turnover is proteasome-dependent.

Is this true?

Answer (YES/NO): YES